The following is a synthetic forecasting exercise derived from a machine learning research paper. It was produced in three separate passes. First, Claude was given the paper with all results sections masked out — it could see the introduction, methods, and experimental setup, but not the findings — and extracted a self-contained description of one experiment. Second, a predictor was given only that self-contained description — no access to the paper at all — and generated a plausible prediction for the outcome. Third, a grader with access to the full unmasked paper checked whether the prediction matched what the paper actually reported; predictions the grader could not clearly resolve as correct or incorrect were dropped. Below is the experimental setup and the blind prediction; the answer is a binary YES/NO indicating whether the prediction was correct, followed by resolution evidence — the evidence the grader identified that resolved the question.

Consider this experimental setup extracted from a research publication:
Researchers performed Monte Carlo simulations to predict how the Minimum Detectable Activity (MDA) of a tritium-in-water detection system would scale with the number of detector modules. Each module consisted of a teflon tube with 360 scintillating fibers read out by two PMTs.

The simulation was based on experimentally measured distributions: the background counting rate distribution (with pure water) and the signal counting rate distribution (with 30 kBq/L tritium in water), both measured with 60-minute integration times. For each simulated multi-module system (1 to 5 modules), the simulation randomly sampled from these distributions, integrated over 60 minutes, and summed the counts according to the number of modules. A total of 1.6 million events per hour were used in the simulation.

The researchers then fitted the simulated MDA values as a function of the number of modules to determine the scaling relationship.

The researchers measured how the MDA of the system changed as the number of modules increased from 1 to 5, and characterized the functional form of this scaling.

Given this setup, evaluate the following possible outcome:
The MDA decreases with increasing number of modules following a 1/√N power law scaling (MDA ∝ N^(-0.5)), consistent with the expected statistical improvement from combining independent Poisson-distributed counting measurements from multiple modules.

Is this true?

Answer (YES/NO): YES